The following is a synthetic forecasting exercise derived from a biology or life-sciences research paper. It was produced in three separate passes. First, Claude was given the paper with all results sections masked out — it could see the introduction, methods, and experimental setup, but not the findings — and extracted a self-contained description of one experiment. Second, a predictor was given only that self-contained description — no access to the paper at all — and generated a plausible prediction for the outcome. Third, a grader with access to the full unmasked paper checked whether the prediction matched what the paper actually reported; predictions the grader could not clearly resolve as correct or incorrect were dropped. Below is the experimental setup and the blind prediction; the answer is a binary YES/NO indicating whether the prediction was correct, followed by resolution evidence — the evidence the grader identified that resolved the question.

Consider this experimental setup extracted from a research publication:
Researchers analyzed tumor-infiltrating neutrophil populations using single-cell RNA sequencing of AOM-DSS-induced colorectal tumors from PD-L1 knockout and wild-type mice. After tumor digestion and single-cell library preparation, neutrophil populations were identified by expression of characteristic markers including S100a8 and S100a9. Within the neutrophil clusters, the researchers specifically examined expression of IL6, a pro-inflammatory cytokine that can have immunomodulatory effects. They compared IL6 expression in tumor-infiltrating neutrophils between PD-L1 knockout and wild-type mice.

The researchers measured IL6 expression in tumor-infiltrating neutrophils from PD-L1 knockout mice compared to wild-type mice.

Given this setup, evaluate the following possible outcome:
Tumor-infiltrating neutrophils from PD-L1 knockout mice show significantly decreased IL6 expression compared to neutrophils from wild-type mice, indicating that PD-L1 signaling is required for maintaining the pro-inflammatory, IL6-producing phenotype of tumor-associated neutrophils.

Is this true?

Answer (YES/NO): NO